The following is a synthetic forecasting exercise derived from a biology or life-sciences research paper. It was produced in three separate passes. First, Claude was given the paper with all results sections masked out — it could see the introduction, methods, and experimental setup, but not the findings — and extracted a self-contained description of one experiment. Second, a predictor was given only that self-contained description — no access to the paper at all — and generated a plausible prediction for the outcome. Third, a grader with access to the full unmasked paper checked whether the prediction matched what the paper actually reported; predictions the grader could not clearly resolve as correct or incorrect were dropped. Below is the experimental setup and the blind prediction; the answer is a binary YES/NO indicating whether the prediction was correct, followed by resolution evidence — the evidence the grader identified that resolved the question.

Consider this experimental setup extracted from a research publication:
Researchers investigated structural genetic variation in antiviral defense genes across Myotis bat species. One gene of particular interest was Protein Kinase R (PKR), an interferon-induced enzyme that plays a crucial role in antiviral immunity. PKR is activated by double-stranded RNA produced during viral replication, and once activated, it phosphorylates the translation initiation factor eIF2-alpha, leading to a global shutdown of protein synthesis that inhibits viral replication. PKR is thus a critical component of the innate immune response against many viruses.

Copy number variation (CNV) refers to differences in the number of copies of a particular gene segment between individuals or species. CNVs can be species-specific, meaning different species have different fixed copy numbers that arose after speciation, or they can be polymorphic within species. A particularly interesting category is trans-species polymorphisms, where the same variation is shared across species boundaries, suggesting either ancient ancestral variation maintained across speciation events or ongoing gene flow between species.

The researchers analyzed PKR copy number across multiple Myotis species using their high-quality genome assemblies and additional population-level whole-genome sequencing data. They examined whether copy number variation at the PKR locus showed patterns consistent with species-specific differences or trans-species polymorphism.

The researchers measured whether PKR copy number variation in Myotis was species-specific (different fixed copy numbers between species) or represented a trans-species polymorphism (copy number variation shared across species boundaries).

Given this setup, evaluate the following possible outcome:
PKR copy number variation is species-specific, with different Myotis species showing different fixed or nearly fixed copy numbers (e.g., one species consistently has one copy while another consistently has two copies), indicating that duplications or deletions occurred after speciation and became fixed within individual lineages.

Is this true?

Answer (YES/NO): NO